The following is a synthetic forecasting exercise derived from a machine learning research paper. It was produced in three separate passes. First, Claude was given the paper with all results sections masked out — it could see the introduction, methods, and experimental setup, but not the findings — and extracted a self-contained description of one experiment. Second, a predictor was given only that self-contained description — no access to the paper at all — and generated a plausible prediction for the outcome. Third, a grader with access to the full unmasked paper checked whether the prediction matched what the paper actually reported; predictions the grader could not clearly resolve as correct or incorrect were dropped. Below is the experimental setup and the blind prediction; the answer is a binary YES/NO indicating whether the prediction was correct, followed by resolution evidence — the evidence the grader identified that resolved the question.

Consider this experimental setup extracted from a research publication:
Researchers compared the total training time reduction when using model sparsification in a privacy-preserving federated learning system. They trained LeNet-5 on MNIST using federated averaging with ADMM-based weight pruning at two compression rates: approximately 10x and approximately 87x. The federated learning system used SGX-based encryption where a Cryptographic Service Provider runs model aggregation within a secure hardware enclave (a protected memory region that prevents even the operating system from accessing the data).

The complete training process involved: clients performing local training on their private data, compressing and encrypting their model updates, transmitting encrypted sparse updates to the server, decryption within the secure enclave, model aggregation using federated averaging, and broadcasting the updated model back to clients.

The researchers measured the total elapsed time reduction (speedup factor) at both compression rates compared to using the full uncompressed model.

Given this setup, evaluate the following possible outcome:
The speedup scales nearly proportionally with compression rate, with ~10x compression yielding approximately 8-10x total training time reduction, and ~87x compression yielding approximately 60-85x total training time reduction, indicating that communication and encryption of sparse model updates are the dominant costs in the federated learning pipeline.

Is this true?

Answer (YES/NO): NO